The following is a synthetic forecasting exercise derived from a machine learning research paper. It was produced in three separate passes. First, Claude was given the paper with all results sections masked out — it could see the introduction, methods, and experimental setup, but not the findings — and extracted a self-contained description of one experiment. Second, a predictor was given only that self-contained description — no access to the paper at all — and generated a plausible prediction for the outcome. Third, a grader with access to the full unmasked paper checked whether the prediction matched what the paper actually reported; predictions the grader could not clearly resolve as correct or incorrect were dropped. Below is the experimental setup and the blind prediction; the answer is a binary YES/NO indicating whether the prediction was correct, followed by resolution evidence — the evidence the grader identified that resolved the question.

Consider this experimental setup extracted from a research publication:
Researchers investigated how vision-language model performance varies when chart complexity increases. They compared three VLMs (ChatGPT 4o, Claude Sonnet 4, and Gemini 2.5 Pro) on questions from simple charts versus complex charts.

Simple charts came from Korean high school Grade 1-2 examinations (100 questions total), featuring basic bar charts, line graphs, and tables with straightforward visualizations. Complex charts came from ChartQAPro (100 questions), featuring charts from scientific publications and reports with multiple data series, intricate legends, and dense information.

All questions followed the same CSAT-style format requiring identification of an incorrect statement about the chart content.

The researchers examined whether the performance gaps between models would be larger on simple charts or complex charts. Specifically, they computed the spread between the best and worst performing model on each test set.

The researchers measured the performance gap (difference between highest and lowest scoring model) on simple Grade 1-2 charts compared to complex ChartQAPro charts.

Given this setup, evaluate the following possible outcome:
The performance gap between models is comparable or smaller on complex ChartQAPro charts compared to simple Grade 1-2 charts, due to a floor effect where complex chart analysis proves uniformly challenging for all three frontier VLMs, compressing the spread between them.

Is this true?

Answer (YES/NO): NO